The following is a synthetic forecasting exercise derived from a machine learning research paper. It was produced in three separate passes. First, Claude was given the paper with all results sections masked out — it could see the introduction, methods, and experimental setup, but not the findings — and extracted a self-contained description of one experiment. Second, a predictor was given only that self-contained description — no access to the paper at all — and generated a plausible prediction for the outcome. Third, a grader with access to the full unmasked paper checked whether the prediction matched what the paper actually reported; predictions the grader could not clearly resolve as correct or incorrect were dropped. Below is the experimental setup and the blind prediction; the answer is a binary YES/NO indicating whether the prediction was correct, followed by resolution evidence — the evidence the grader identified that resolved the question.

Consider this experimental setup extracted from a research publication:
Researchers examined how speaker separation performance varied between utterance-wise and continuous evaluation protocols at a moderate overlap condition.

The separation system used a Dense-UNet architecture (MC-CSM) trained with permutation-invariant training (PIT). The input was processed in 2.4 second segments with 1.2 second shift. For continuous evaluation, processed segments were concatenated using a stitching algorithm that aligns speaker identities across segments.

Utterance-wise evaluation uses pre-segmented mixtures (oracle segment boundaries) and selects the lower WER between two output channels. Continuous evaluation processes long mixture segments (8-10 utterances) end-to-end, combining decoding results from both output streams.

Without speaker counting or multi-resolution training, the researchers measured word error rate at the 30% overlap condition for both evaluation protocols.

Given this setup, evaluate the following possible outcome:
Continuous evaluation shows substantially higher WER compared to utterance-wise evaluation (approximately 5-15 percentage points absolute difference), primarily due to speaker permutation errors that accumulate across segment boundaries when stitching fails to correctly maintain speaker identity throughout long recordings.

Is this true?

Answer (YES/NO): NO